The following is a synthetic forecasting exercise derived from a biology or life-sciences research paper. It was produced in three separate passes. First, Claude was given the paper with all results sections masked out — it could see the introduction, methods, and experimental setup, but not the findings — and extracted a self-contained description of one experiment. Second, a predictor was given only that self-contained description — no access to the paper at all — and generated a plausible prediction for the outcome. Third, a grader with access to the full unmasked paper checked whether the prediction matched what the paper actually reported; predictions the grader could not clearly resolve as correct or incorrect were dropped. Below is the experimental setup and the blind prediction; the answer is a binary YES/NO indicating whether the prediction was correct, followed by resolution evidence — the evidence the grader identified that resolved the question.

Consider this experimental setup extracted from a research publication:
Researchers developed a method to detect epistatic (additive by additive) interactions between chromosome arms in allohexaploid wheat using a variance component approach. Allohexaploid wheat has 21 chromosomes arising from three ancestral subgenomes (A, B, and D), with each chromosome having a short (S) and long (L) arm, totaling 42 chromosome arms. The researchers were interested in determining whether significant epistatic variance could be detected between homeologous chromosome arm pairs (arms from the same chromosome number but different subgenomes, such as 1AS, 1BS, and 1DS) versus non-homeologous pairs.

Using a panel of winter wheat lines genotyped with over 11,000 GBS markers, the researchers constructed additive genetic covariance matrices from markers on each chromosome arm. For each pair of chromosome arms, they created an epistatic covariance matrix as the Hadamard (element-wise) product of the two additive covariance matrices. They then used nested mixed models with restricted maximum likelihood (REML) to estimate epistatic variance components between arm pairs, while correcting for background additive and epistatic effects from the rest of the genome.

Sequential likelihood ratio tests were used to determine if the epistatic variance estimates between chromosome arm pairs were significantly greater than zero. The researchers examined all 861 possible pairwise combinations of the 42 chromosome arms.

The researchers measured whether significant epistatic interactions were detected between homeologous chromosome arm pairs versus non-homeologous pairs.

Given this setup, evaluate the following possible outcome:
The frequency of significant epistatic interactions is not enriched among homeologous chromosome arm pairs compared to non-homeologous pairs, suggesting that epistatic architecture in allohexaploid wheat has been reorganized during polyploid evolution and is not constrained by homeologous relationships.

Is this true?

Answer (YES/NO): YES